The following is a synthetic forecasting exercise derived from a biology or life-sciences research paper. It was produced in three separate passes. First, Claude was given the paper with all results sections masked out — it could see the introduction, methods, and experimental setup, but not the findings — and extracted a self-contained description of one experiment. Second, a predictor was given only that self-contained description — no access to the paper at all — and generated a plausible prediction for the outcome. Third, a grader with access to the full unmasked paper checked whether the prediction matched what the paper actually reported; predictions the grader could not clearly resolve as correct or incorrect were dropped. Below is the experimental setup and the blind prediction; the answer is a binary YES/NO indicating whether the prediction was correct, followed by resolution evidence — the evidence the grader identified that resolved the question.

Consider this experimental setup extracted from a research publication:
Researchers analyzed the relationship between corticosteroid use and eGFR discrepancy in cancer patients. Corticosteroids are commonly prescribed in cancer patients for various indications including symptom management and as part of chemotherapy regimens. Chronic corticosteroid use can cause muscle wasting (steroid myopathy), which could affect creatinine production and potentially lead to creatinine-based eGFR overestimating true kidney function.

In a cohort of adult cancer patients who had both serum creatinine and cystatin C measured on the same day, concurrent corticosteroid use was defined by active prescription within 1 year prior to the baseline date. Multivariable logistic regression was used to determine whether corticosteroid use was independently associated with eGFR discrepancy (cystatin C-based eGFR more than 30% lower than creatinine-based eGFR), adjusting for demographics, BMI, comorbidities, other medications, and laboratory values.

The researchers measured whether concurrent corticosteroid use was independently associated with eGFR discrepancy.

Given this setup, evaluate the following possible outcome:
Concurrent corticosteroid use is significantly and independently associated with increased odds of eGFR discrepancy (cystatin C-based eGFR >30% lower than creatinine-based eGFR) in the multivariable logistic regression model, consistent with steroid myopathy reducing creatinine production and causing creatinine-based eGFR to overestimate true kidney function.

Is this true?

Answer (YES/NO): YES